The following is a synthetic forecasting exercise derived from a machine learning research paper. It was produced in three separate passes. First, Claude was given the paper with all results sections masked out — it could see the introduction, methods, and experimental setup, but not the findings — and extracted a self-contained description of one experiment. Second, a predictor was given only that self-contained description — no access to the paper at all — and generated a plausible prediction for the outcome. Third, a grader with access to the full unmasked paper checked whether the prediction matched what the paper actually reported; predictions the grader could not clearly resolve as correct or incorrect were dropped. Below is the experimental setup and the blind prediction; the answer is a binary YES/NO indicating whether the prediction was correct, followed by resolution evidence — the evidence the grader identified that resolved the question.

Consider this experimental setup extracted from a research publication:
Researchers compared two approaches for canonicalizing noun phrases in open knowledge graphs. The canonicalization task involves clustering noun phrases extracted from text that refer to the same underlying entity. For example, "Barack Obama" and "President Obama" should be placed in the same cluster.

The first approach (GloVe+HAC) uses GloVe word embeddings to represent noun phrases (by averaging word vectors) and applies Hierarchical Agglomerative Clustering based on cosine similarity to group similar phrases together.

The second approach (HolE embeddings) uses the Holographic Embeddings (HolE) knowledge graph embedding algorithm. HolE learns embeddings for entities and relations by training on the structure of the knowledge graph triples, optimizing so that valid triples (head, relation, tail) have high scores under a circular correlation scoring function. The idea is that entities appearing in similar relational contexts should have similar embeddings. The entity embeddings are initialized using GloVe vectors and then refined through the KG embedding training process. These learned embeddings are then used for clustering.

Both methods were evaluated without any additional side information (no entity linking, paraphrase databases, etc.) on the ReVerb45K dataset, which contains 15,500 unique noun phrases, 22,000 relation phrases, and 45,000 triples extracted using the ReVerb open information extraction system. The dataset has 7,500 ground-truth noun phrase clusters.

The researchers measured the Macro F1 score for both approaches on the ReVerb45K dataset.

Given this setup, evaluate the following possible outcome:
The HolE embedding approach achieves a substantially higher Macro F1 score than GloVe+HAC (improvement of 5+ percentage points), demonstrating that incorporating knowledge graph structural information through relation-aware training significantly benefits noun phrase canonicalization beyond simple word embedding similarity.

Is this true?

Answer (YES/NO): NO